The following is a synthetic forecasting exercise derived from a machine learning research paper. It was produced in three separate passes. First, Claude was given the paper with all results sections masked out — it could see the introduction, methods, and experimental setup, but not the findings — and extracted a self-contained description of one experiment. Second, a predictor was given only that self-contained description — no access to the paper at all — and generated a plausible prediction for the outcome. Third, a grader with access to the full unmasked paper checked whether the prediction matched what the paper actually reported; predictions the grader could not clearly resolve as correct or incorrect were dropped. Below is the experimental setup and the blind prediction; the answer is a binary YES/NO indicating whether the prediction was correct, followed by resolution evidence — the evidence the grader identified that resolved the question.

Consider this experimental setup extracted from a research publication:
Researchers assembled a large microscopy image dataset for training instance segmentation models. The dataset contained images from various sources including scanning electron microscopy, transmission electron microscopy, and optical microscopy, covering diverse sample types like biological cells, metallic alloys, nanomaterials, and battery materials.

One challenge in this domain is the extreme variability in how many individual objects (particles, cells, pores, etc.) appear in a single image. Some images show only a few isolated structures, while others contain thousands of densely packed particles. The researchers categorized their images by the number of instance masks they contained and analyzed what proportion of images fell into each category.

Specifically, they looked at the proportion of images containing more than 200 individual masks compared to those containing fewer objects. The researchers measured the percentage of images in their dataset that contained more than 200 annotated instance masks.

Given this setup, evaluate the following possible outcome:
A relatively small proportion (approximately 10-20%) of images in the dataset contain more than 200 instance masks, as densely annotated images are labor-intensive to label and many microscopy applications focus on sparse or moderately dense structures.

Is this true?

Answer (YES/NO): NO